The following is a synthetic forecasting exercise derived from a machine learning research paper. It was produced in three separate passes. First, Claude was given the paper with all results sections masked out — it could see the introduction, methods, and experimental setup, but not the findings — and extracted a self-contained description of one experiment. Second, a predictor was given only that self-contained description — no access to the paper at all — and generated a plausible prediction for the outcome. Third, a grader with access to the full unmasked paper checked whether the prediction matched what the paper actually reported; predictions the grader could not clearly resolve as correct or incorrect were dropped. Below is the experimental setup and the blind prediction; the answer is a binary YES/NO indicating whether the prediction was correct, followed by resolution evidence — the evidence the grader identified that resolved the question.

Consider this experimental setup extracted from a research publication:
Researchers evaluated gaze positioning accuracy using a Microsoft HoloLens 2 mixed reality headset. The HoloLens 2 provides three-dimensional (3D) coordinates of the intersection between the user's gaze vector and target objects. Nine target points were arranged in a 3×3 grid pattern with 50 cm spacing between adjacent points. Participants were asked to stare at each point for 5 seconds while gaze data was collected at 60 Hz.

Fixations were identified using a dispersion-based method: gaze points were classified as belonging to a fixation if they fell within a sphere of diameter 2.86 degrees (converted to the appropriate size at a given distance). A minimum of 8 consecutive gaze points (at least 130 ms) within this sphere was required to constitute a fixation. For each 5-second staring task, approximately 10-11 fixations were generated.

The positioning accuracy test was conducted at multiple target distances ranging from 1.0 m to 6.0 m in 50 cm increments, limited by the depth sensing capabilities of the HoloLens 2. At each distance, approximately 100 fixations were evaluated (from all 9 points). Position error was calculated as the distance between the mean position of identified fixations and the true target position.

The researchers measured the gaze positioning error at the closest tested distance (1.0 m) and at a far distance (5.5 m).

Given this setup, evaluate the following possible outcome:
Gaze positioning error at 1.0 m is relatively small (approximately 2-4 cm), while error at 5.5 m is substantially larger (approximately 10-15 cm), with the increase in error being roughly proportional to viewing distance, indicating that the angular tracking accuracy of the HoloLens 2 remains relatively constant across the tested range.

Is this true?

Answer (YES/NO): NO